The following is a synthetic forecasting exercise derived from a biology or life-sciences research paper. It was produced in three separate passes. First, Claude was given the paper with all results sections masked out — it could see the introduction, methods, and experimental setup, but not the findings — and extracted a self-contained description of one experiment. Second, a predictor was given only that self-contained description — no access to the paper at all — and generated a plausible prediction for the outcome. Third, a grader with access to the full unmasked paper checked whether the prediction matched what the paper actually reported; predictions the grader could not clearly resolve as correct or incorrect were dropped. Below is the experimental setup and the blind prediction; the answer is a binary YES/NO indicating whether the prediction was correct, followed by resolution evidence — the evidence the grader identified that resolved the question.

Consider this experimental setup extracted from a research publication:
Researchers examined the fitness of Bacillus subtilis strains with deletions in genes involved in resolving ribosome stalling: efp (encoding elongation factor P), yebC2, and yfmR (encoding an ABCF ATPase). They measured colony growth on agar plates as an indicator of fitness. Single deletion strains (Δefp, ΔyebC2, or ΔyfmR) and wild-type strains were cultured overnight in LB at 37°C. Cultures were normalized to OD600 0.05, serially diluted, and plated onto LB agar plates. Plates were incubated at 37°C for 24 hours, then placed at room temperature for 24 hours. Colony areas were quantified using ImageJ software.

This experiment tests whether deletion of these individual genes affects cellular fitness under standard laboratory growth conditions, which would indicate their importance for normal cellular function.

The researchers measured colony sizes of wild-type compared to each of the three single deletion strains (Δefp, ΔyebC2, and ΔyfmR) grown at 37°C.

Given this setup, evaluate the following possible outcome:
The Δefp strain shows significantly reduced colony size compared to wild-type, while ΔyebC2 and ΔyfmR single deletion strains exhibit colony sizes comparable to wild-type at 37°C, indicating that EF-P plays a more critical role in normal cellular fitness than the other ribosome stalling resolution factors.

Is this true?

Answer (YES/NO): NO